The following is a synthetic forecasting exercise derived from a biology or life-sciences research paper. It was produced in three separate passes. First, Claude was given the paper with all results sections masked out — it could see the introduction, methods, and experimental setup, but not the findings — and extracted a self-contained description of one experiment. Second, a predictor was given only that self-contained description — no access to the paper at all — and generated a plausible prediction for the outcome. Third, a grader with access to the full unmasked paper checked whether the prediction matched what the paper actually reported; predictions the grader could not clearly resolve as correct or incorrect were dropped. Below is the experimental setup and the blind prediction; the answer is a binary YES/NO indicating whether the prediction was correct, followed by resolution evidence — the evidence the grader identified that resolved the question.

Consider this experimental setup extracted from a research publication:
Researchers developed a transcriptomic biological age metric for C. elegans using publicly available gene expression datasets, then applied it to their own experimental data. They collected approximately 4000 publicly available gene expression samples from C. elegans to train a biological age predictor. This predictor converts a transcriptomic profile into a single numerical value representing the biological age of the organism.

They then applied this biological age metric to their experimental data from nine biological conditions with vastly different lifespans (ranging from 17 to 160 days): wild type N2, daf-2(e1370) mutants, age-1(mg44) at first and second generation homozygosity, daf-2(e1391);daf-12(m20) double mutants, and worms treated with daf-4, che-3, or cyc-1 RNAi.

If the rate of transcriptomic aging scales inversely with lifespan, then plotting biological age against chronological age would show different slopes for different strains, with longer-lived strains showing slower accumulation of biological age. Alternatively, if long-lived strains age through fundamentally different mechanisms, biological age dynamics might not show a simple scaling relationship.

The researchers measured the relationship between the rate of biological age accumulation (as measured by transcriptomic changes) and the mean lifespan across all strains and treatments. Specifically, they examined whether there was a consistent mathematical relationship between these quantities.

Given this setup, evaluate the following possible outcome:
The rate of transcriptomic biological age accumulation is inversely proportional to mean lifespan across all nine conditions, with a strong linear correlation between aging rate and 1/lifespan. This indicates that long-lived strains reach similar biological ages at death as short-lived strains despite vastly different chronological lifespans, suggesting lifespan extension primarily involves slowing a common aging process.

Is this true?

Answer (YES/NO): YES